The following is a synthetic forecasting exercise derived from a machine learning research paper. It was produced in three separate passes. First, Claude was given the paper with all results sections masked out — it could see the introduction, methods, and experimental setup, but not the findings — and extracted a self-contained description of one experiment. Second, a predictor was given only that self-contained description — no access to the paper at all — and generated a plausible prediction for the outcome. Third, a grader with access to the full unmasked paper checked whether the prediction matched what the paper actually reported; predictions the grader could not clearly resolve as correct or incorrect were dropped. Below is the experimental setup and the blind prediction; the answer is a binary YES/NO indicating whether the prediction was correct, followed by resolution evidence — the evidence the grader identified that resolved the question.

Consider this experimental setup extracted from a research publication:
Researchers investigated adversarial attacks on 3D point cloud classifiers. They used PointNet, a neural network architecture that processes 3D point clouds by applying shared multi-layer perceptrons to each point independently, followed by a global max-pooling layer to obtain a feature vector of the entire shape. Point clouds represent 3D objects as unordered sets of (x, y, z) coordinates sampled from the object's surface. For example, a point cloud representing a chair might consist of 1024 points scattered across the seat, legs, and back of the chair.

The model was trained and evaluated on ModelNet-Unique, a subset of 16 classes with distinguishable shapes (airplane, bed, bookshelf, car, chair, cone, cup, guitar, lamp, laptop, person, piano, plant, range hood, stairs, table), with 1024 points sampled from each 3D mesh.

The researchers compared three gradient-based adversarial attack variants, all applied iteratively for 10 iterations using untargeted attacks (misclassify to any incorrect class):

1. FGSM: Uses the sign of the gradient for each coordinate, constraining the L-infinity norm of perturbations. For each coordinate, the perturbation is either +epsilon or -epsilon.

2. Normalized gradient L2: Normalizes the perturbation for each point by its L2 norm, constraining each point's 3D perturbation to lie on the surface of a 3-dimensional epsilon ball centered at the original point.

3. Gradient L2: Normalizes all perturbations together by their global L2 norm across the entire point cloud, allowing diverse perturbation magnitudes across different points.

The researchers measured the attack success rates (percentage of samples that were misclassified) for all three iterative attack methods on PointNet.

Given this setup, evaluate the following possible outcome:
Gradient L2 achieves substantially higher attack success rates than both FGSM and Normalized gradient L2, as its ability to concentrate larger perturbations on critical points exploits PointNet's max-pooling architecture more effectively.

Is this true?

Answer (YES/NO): NO